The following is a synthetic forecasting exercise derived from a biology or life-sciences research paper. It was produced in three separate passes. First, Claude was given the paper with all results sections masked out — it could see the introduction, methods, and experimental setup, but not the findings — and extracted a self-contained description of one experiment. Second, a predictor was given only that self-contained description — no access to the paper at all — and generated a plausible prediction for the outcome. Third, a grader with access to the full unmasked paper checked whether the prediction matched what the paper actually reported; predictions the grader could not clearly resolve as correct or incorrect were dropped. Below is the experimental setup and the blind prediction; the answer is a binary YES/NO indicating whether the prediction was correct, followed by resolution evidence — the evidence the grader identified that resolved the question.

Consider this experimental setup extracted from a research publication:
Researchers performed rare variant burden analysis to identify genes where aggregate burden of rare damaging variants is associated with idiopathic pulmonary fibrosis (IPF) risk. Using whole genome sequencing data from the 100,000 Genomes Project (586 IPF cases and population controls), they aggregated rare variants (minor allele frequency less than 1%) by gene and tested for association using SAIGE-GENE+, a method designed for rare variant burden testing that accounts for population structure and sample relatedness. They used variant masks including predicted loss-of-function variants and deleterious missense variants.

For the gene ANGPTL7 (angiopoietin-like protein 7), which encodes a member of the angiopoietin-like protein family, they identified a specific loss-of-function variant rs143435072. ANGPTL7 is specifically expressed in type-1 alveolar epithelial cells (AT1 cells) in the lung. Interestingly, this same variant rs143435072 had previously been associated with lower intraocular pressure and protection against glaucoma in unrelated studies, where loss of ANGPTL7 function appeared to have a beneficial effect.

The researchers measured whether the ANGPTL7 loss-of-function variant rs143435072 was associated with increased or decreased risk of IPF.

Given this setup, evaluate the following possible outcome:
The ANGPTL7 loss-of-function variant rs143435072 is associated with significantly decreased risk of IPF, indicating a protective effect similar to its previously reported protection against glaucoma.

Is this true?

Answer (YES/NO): NO